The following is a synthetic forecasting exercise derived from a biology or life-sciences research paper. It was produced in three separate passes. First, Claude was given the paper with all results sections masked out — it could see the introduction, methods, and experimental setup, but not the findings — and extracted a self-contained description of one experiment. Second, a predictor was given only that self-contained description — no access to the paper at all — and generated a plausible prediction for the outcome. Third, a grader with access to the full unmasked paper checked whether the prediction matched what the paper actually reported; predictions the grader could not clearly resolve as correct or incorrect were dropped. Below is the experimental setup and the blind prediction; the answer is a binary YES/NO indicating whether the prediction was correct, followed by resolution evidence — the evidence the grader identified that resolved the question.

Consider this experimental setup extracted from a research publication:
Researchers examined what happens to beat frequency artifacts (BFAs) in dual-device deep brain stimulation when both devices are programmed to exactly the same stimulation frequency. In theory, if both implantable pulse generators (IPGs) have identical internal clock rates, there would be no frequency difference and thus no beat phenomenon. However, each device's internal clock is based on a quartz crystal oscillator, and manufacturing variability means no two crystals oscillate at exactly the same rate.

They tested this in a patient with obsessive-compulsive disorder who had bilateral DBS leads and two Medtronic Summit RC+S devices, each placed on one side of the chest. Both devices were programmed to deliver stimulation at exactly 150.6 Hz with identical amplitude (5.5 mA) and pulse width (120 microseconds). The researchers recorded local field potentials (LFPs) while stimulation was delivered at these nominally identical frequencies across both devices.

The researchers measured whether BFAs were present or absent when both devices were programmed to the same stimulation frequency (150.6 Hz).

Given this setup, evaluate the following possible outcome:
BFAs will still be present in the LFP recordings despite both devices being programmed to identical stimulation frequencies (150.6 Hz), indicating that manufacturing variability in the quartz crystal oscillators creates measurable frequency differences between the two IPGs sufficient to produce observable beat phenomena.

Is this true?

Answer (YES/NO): YES